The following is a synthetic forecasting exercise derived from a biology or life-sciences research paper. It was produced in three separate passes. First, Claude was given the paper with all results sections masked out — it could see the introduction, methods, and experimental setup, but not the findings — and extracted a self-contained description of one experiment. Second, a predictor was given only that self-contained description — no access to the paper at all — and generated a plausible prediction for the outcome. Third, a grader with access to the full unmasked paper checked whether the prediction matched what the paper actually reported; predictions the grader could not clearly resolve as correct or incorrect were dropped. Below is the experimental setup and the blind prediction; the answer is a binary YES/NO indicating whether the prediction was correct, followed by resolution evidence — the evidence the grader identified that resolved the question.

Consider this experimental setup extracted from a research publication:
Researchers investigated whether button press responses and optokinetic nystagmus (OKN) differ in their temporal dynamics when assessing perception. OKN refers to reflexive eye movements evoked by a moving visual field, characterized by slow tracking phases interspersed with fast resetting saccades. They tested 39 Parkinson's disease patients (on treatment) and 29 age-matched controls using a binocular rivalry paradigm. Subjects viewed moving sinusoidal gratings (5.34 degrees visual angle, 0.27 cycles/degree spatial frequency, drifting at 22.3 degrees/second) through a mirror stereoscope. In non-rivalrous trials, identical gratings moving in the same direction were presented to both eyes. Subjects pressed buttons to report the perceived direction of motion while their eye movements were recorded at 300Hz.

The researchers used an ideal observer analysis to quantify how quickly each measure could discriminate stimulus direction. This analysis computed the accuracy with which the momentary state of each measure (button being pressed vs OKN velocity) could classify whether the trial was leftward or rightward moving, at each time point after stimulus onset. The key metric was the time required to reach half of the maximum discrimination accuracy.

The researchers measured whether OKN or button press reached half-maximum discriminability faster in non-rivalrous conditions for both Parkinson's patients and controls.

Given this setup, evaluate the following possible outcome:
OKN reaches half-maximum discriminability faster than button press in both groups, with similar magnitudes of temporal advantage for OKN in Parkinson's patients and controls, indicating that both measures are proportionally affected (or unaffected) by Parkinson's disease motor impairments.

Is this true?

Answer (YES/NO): YES